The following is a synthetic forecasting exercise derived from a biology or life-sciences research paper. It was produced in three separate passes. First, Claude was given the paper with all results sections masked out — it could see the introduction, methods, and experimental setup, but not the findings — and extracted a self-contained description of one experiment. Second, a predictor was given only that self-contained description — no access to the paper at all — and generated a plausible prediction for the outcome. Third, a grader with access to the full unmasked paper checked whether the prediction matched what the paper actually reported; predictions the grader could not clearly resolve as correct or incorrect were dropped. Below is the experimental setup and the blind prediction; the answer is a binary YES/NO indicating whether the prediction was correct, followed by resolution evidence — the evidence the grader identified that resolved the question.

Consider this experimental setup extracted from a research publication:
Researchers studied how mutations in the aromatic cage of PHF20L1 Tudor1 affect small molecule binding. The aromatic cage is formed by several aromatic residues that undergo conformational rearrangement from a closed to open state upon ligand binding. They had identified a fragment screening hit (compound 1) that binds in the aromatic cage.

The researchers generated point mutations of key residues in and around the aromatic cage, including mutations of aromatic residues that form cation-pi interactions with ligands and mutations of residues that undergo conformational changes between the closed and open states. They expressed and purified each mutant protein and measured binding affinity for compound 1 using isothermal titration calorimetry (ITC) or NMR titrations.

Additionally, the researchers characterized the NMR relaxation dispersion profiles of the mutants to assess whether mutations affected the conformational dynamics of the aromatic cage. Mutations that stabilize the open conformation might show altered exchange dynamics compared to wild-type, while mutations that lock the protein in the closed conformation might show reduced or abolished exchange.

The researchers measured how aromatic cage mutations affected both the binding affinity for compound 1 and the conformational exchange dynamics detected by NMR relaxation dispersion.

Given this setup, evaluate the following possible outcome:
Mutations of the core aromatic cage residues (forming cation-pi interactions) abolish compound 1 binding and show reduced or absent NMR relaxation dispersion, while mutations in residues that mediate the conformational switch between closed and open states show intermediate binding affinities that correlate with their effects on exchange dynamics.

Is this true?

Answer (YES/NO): NO